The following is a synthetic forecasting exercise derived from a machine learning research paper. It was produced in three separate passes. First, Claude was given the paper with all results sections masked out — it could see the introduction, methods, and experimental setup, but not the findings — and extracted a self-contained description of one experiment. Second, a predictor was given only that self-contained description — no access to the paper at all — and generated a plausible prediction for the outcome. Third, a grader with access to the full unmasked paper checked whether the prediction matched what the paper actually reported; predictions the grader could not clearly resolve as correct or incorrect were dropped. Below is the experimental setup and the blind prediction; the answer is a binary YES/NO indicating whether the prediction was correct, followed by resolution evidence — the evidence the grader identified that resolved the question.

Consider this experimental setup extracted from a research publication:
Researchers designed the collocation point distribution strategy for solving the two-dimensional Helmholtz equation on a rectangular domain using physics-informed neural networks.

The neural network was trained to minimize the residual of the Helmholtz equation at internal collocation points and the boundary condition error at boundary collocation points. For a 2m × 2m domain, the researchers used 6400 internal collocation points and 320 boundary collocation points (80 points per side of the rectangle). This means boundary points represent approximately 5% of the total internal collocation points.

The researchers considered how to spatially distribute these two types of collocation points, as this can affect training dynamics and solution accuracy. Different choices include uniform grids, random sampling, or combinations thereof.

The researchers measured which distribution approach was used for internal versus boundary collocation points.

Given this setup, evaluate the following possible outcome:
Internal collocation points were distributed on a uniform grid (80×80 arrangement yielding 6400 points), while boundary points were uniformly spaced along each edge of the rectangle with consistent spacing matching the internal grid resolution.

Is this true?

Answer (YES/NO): NO